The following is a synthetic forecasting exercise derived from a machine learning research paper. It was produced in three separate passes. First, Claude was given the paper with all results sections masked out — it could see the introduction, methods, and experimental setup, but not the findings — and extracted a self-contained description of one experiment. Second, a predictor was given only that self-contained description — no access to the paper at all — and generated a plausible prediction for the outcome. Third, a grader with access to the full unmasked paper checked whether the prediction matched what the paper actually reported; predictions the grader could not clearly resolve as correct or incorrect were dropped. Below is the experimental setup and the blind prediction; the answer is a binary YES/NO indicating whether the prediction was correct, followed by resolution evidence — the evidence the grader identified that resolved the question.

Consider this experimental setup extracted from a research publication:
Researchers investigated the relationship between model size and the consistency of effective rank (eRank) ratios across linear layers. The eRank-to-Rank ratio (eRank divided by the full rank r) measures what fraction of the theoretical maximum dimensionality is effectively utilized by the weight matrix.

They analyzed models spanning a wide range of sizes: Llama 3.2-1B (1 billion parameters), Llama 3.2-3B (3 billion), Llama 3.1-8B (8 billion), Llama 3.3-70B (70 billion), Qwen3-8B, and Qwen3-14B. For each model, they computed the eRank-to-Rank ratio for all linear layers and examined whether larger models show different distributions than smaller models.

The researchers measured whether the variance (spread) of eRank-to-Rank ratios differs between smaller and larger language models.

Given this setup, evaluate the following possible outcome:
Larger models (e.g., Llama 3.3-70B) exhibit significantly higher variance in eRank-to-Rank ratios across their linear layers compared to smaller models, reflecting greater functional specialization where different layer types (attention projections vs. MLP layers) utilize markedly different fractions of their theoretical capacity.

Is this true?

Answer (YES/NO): NO